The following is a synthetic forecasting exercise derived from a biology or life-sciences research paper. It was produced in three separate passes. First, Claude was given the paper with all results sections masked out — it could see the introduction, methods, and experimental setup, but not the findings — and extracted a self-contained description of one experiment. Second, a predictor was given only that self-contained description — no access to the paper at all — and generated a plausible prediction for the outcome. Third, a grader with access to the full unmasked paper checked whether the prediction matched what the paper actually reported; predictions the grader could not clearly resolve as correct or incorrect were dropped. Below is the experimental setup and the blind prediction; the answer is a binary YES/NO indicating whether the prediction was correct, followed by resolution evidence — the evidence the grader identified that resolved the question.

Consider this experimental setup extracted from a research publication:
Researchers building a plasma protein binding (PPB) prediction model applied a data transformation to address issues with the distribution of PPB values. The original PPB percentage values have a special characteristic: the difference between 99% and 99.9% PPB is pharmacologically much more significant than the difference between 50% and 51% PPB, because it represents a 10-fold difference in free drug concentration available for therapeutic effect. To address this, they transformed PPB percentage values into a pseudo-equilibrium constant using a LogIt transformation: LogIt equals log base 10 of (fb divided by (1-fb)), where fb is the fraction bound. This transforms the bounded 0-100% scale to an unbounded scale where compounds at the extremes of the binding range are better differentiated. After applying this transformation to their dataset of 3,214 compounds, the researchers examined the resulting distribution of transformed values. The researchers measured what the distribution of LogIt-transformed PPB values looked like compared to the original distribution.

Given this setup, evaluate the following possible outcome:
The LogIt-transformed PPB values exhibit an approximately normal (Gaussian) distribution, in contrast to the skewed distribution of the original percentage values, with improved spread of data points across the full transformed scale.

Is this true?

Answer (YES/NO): YES